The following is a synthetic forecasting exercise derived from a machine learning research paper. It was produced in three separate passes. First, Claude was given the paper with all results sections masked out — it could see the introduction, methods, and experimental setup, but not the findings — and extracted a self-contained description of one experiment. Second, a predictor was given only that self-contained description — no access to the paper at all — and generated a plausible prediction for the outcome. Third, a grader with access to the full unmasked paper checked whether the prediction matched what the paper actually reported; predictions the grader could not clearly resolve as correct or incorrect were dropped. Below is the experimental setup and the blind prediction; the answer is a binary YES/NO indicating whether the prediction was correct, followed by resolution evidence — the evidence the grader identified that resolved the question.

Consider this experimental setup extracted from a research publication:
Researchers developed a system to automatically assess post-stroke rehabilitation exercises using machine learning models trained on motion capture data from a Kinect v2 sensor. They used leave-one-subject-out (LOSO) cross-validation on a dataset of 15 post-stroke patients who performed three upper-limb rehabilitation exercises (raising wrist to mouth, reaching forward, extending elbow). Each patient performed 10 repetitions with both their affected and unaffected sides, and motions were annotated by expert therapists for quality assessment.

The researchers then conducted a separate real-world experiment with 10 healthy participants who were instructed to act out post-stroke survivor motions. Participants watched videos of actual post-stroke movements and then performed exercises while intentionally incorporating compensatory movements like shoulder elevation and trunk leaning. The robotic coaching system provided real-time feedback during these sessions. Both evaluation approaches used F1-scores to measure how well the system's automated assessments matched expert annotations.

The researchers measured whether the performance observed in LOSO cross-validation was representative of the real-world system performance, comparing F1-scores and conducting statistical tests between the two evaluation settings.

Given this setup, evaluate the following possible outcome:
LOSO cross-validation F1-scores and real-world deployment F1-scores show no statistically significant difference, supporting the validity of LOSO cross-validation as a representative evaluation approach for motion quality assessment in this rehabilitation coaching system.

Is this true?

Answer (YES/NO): YES